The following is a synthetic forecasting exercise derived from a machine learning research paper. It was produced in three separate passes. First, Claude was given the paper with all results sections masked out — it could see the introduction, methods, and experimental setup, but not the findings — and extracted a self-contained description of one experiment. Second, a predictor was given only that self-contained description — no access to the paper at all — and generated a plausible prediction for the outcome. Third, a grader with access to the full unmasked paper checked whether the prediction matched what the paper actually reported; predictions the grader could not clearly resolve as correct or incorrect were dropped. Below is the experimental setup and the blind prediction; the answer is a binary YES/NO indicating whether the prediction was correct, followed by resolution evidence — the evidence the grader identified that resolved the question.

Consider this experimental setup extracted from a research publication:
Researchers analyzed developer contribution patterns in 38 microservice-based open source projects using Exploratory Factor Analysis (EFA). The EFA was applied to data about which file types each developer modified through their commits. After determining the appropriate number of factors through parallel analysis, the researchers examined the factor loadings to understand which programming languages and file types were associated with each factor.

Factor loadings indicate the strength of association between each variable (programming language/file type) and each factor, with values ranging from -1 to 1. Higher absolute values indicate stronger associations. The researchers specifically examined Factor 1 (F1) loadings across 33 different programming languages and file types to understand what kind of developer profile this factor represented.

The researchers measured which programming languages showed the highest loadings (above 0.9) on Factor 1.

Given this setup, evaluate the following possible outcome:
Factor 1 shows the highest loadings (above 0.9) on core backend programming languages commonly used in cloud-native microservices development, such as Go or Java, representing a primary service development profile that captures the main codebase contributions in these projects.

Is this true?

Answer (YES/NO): NO